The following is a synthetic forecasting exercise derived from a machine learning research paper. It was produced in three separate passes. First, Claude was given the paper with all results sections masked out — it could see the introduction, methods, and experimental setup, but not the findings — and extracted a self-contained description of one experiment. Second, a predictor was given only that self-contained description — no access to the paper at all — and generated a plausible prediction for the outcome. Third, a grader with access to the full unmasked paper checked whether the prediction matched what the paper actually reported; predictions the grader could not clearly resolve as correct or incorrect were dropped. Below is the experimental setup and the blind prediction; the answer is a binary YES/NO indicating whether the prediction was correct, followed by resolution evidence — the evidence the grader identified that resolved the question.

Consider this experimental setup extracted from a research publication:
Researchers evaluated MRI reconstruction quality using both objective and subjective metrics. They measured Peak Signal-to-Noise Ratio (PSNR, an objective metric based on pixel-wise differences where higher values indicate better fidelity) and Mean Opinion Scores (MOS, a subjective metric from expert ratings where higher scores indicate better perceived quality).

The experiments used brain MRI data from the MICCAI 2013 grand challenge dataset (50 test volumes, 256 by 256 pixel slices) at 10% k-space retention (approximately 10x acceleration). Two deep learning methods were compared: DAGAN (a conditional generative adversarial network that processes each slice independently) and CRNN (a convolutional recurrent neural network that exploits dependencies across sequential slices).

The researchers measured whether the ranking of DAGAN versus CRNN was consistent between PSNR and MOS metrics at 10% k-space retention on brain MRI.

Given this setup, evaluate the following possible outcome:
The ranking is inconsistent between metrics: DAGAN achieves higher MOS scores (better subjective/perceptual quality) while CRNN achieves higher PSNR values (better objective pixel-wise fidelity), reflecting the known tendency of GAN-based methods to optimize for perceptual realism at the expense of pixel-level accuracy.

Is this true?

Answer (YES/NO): NO